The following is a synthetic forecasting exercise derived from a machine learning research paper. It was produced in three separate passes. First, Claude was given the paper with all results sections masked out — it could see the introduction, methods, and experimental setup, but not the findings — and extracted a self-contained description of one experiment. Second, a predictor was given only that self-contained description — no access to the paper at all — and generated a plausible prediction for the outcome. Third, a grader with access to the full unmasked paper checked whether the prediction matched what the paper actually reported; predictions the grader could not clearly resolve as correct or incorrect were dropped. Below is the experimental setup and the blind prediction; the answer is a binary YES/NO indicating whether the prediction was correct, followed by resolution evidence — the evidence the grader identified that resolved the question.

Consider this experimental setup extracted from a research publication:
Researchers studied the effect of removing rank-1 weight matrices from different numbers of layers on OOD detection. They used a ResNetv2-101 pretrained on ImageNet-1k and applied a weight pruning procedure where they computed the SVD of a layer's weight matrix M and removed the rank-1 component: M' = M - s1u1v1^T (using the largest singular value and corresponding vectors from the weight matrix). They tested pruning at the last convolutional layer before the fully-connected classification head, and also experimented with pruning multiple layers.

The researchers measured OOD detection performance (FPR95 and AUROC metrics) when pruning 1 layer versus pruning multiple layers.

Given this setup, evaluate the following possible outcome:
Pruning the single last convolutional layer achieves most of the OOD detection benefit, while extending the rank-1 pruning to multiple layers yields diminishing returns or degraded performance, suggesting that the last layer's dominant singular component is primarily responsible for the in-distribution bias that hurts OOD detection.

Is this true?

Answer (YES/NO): YES